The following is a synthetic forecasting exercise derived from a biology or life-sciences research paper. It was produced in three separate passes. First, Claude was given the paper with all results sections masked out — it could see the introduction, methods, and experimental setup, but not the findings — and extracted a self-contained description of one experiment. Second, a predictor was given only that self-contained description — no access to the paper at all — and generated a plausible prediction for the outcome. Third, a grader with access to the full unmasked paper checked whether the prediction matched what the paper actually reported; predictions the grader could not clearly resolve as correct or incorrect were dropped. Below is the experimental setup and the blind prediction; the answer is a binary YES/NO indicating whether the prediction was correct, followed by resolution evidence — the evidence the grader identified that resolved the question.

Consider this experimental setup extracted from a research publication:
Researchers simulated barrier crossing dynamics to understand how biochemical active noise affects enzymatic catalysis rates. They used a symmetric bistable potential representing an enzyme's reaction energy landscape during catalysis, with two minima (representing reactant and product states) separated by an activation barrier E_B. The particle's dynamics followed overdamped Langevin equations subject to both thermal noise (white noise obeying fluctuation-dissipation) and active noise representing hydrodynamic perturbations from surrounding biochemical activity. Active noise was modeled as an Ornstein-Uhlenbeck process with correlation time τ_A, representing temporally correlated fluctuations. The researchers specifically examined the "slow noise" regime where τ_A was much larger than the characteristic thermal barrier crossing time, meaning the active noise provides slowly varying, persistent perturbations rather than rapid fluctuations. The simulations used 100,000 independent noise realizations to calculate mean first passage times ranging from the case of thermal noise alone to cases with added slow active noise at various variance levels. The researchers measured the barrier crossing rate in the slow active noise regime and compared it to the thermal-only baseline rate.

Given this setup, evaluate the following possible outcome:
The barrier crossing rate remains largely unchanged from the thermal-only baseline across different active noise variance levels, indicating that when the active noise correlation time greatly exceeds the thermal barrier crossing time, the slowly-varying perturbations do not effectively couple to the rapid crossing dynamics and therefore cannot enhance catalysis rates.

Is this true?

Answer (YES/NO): YES